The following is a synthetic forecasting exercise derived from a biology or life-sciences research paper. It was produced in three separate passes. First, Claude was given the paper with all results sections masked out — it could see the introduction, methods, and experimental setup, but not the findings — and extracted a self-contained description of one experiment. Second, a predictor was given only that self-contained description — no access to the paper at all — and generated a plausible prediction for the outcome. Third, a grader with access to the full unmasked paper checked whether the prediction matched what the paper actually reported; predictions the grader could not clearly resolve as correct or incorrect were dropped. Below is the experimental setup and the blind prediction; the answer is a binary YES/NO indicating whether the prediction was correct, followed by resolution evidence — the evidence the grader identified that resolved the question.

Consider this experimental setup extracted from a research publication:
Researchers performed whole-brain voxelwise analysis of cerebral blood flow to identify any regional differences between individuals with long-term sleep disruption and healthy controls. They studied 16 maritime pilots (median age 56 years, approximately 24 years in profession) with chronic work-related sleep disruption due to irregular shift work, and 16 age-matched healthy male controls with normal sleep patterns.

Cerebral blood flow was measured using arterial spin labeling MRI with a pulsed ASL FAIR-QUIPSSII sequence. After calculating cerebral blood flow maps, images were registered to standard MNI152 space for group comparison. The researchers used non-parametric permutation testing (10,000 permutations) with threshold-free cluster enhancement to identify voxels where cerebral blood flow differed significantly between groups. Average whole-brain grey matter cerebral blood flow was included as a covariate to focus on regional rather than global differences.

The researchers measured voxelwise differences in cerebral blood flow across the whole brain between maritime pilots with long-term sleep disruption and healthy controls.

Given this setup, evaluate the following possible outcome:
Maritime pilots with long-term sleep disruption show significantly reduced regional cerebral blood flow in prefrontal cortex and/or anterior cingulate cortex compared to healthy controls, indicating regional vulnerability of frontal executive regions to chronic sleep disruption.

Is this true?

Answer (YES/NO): NO